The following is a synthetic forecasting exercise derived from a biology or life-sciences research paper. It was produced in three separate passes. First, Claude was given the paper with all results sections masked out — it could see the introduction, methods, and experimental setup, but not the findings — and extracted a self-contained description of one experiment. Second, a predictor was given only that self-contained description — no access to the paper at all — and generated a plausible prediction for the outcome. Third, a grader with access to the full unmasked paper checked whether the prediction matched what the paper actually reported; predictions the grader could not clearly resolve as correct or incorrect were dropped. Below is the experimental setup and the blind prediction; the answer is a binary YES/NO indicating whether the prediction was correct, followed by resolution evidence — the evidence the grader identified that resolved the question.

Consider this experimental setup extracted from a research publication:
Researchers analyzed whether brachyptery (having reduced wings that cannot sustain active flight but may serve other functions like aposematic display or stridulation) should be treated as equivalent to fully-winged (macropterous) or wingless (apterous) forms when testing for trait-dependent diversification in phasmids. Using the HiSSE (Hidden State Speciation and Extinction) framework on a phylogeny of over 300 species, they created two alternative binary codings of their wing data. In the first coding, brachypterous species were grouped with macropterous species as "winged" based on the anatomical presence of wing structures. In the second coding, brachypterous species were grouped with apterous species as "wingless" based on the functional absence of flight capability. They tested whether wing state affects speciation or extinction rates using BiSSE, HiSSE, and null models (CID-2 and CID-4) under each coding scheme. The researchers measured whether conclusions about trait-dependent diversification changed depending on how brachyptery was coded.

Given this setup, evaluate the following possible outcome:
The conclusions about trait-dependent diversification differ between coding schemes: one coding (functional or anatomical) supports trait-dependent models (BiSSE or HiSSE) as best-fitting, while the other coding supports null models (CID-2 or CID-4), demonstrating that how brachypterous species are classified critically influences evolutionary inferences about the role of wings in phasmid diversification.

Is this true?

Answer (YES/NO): NO